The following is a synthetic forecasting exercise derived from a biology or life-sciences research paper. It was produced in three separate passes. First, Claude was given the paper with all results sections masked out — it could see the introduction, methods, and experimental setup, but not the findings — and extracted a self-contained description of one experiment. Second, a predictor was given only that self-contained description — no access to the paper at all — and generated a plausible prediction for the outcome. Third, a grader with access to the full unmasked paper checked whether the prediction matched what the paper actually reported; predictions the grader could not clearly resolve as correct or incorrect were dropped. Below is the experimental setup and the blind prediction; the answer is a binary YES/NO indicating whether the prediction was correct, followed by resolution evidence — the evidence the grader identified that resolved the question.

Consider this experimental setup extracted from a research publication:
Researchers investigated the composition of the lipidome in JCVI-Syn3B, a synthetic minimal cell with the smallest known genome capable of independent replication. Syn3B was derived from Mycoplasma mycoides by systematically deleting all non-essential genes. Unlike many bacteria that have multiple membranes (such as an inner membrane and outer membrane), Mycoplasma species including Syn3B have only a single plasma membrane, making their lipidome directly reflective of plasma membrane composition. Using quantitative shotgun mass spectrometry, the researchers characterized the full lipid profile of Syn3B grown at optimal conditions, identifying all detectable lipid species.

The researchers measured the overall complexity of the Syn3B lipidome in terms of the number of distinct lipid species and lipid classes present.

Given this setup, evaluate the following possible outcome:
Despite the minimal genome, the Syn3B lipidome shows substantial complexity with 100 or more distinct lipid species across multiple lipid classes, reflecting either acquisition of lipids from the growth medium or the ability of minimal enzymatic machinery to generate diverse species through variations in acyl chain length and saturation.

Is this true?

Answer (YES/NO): NO